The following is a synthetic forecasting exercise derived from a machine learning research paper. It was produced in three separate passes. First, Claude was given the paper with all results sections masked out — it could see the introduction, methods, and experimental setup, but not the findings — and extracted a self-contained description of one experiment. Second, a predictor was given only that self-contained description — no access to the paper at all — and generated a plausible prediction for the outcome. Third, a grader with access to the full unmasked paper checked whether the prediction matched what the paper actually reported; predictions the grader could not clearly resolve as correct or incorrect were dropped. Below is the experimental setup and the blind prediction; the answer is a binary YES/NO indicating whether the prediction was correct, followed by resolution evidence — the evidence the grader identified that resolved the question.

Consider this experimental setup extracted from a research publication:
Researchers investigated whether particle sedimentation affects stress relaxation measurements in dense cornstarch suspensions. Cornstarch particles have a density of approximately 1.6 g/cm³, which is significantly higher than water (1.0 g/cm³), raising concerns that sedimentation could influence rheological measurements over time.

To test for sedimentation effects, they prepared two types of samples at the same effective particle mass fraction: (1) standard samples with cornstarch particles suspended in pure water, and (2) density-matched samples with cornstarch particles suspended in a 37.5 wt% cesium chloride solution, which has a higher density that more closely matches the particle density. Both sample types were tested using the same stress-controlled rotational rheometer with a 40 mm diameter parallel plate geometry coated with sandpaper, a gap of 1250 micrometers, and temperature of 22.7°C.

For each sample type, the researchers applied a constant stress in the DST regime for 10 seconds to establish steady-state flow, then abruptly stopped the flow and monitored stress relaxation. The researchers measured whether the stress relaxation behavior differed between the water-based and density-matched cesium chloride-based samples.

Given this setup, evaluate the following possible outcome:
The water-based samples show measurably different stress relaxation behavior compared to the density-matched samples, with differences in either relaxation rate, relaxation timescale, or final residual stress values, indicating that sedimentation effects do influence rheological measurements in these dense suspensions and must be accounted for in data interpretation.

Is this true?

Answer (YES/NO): NO